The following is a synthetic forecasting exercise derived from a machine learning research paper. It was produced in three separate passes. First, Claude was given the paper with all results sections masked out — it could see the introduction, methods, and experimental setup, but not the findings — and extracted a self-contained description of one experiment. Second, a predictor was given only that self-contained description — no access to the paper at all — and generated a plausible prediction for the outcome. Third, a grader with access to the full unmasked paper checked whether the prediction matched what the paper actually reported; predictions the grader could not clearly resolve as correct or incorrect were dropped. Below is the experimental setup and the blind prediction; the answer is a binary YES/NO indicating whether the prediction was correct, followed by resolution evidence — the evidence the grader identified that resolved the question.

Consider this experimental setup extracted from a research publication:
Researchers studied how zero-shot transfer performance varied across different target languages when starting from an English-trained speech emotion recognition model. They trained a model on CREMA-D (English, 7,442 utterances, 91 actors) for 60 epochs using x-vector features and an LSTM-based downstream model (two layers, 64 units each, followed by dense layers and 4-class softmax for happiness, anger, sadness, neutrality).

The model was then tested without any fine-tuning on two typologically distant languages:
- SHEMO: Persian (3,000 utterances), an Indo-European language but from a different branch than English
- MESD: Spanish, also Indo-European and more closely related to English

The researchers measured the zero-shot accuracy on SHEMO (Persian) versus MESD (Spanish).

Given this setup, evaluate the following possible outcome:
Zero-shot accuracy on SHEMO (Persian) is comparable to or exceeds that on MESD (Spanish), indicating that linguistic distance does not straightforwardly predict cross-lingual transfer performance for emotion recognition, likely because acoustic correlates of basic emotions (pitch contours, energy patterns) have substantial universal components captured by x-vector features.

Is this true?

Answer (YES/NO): YES